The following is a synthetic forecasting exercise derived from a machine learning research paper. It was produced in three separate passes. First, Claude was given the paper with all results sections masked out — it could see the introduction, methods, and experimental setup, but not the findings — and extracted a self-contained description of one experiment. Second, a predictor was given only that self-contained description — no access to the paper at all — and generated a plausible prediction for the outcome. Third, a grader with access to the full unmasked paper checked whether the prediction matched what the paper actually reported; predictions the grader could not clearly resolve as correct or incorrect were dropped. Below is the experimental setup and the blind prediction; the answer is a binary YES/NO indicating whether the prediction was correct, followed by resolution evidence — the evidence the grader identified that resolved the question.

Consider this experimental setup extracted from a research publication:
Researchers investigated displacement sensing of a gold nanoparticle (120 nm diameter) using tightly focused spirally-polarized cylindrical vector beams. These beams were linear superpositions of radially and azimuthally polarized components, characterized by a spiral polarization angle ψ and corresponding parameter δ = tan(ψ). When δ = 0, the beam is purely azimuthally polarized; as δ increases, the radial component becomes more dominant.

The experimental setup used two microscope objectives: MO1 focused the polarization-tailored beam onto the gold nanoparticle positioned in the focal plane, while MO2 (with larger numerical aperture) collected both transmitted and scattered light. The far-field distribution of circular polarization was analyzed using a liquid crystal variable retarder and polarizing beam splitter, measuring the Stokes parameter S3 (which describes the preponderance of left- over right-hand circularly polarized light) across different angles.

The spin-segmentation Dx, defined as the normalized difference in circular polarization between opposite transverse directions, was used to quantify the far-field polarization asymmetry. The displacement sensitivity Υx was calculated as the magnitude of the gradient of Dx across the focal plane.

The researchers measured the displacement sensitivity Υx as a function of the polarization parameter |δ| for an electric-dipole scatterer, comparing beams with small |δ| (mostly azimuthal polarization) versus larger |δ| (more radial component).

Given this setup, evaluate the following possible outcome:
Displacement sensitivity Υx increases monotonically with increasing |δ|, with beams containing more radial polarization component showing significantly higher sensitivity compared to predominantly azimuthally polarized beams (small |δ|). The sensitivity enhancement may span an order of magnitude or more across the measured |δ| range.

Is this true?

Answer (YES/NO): NO